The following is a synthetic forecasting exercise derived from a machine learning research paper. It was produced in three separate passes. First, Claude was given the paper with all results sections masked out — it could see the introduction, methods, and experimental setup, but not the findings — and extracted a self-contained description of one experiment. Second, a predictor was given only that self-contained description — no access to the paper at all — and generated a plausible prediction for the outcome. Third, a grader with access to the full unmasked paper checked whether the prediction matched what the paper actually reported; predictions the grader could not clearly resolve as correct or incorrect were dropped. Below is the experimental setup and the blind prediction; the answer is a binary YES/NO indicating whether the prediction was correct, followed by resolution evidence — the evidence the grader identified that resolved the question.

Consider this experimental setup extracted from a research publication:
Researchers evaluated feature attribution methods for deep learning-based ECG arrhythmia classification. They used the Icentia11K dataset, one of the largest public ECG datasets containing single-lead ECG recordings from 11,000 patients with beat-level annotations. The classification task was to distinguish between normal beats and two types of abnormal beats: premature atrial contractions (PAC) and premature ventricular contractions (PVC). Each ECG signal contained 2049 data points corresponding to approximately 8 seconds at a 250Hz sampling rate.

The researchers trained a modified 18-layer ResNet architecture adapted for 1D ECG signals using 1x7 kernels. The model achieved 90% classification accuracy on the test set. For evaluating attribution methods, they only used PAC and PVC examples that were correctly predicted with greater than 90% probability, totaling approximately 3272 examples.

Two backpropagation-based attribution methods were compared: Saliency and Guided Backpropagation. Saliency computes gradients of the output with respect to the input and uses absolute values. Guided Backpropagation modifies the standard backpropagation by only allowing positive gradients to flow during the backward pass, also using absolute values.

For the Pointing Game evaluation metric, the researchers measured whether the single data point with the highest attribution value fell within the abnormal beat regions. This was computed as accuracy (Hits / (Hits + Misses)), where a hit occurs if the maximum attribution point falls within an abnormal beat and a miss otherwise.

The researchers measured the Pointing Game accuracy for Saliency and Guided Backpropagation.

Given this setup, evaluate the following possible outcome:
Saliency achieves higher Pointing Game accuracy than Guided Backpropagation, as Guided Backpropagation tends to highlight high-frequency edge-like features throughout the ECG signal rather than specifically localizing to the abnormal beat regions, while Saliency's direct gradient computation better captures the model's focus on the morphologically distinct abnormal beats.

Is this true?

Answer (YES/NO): NO